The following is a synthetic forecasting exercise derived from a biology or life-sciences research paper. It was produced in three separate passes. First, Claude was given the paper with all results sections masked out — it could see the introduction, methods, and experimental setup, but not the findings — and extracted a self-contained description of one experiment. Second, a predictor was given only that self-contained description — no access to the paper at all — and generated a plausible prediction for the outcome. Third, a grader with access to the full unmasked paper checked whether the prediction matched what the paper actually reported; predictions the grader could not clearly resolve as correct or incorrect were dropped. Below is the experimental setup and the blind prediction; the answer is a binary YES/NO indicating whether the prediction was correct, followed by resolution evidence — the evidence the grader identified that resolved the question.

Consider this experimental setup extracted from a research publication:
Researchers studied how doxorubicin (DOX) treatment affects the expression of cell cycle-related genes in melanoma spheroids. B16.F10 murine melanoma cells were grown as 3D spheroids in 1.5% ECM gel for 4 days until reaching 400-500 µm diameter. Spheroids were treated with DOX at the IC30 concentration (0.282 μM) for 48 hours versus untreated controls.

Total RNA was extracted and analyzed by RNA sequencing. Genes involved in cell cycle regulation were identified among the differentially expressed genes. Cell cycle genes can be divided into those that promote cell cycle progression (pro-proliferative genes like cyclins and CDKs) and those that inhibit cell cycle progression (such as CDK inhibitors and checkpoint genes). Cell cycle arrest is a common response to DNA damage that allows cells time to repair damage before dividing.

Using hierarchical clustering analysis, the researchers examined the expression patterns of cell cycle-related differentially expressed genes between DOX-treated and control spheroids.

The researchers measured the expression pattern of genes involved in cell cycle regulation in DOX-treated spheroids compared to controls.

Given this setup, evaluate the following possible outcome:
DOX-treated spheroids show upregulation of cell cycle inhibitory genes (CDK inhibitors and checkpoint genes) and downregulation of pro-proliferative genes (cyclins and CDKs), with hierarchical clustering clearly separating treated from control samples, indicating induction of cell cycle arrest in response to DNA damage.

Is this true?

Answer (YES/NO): NO